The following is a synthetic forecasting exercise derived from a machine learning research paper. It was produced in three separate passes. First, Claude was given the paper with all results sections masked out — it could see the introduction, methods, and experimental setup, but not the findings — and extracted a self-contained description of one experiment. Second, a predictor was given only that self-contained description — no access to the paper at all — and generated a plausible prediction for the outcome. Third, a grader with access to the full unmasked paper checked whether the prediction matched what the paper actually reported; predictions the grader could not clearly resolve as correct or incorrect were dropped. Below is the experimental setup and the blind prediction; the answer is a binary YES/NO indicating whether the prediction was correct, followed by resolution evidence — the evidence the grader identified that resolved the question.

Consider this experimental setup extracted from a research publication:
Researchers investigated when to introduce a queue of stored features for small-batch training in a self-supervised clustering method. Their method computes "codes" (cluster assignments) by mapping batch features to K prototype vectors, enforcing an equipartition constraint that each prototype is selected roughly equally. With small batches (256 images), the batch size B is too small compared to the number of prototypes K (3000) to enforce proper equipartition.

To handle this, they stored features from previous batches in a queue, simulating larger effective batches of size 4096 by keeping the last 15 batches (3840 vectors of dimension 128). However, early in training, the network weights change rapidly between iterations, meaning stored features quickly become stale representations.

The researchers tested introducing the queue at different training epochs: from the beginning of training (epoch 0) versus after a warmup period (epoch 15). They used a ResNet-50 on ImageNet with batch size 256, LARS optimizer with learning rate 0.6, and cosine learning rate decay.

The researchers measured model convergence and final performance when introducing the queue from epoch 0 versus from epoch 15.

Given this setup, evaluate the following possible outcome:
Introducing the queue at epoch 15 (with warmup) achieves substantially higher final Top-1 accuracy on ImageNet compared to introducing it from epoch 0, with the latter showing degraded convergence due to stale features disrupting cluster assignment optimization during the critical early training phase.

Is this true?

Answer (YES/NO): YES